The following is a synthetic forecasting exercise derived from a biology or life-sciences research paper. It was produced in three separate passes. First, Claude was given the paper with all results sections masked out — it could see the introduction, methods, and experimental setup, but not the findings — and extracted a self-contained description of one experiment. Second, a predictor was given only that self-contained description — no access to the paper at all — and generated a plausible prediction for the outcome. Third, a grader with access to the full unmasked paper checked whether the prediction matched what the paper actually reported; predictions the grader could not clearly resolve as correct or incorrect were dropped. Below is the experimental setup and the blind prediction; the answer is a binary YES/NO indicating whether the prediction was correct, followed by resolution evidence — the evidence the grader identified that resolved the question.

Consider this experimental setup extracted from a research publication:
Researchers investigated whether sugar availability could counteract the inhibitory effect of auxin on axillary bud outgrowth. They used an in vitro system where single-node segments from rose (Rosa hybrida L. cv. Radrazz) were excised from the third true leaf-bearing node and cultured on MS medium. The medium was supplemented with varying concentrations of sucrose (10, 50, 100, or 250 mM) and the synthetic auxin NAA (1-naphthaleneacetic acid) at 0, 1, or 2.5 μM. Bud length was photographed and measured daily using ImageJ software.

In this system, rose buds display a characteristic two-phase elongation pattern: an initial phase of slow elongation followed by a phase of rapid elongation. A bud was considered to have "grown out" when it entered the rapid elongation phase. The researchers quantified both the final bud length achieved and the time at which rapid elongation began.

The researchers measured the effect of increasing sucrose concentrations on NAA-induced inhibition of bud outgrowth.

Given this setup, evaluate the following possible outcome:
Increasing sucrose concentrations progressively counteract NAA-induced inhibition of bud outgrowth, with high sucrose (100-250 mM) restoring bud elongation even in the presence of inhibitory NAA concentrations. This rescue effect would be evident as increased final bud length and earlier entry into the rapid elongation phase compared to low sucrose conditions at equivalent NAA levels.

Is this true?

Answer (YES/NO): YES